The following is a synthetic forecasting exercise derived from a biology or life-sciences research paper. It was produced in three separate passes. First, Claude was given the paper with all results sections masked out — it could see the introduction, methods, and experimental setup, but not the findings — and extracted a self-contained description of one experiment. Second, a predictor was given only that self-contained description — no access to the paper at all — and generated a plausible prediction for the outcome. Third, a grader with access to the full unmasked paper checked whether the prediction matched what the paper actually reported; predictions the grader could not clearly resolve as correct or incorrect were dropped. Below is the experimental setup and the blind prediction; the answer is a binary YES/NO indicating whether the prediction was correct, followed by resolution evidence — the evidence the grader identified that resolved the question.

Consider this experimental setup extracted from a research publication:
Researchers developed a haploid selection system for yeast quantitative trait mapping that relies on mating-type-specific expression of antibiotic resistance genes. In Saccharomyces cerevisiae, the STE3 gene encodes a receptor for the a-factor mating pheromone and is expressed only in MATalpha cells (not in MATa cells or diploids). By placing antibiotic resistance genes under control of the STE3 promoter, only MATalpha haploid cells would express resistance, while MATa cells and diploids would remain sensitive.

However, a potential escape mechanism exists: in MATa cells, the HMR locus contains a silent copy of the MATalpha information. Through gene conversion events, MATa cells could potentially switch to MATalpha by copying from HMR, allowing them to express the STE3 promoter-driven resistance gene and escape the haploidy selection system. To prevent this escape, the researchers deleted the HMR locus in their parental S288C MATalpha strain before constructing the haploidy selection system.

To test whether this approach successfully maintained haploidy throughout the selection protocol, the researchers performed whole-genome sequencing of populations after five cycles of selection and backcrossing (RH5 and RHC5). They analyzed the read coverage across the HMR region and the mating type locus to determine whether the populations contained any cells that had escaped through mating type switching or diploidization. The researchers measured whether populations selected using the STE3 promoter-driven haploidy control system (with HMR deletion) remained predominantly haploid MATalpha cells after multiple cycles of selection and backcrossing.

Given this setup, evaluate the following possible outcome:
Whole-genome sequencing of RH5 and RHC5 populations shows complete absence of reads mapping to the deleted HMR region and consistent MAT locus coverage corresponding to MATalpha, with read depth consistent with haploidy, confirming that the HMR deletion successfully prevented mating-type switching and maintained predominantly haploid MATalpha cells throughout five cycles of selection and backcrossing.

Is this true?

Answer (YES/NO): YES